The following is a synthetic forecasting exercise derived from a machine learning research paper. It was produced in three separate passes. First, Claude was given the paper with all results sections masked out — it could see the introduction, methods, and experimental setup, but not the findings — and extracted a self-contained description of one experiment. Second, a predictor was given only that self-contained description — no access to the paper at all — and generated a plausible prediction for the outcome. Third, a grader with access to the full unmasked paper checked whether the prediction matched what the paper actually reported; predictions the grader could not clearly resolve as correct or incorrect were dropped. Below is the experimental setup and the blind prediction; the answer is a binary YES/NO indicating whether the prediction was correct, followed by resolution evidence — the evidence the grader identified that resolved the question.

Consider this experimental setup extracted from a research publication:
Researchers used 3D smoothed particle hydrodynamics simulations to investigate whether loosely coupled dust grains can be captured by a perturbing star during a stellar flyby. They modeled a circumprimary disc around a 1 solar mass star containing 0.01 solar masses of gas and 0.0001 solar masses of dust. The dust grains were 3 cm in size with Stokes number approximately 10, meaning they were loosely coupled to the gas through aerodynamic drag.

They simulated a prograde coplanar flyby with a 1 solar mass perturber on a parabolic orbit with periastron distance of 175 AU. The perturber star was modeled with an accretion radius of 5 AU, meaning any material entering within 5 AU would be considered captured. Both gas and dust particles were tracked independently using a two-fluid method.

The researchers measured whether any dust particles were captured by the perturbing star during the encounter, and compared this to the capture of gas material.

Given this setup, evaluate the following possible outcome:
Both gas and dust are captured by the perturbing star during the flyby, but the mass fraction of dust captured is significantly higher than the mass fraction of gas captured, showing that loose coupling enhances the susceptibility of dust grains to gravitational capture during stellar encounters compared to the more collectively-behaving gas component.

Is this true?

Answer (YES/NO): NO